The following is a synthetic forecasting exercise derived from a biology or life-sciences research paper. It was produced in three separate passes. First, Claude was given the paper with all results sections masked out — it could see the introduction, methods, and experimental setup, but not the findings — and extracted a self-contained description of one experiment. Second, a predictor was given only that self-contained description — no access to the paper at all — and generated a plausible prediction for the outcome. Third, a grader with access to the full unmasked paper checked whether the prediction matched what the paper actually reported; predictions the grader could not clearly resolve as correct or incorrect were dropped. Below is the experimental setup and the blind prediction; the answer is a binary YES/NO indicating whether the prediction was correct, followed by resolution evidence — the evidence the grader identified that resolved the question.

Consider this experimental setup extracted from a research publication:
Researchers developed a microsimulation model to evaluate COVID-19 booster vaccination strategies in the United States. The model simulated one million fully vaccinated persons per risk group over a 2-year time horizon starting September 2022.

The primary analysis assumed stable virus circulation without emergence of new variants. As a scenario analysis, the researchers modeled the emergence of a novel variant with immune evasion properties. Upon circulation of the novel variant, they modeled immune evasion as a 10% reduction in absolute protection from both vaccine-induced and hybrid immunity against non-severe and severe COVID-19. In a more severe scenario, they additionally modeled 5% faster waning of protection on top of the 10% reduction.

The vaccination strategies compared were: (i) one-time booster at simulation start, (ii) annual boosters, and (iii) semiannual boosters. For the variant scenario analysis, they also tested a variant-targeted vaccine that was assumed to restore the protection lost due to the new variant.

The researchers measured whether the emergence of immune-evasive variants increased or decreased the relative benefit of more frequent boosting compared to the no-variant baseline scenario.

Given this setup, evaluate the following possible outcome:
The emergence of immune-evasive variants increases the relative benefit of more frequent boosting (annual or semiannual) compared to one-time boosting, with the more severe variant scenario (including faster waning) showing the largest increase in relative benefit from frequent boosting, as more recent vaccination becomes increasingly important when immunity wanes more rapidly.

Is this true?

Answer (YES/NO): NO